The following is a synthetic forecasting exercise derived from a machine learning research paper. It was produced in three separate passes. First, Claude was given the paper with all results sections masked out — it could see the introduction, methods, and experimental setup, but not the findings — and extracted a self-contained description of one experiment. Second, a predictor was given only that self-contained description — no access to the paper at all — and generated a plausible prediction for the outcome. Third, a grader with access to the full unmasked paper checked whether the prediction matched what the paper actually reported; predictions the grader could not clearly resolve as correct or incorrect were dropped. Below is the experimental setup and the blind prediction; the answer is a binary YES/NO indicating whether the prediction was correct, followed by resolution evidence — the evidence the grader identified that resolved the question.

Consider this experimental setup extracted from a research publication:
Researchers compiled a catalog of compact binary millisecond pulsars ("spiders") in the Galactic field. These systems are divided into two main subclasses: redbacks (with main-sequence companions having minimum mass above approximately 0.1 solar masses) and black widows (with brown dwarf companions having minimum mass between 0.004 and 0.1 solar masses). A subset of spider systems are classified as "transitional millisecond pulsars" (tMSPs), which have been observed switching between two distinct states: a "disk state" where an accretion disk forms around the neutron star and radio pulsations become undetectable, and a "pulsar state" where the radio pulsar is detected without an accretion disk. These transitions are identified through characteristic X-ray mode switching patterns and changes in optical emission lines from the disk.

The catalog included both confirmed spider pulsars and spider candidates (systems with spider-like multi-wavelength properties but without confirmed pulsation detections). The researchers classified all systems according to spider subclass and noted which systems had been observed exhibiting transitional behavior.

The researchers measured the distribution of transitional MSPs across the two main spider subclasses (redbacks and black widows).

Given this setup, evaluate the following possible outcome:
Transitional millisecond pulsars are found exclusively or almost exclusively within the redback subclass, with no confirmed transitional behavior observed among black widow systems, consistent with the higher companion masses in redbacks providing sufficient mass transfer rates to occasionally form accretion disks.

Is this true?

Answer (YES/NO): YES